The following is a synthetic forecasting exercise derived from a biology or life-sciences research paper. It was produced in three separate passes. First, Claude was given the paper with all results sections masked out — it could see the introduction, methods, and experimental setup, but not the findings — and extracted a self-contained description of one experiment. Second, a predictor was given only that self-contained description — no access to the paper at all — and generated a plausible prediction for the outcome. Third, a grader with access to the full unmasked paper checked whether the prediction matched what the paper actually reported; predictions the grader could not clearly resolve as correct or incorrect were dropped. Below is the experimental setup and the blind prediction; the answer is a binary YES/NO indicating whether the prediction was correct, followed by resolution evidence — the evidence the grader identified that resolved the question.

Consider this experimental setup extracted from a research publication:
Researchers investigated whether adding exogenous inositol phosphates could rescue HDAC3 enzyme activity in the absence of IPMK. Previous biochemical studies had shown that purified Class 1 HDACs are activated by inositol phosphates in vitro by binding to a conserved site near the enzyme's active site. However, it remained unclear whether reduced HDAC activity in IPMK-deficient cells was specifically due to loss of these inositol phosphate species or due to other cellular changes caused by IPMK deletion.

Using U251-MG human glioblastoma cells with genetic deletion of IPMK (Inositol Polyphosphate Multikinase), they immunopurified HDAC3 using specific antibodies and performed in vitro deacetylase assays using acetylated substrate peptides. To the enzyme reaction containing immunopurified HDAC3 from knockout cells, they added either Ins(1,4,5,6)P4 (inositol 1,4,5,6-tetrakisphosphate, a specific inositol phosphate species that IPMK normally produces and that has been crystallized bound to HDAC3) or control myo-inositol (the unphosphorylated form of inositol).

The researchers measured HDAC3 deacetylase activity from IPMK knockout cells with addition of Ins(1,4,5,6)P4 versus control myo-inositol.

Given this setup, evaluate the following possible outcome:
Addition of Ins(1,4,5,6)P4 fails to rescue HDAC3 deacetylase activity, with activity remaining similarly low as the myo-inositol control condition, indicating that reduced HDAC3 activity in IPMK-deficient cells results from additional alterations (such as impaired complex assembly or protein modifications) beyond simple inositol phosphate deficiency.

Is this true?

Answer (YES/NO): NO